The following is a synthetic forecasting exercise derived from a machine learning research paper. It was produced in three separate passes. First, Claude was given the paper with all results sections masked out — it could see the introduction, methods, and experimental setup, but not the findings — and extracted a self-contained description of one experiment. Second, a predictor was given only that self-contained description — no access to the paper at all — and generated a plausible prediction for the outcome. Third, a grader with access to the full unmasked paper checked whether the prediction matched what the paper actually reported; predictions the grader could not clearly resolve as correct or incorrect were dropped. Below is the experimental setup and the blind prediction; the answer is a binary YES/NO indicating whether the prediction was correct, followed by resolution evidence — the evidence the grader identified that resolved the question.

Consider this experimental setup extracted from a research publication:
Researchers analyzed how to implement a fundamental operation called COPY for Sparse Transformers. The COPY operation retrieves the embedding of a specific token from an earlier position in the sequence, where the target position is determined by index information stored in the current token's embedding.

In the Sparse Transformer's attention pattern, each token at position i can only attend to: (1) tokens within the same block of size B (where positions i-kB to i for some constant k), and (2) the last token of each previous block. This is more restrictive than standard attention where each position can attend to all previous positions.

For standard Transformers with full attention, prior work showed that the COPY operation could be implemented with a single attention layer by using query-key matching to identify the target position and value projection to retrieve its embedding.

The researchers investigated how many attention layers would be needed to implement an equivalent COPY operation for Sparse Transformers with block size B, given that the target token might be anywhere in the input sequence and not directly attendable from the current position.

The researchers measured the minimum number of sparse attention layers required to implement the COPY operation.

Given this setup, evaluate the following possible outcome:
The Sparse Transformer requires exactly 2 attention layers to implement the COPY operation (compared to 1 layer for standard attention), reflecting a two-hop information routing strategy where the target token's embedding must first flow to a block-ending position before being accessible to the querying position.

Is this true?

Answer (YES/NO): NO